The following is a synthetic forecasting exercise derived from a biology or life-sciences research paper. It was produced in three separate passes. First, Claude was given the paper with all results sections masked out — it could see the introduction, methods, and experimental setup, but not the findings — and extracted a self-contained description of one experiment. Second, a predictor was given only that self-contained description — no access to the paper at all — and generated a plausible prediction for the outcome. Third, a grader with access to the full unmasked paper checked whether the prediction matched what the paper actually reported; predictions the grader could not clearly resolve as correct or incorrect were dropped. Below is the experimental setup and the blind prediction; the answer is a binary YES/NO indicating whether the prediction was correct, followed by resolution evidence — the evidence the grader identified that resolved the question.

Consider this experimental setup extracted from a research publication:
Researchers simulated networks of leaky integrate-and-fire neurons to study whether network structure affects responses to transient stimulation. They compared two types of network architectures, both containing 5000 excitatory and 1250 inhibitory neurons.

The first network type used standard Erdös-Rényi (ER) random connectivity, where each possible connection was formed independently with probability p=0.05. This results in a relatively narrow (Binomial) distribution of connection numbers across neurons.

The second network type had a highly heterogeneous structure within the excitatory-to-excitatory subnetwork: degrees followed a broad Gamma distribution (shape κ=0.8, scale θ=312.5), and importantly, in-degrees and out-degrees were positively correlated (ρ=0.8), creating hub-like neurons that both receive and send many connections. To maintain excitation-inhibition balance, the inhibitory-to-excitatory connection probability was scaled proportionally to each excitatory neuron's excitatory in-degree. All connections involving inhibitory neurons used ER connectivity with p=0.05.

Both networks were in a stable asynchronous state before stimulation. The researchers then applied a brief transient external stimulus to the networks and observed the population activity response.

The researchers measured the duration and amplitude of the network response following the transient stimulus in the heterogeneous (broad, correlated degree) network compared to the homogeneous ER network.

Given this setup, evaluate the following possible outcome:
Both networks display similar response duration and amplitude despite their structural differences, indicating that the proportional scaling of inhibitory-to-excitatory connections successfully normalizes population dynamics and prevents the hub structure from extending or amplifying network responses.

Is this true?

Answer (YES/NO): NO